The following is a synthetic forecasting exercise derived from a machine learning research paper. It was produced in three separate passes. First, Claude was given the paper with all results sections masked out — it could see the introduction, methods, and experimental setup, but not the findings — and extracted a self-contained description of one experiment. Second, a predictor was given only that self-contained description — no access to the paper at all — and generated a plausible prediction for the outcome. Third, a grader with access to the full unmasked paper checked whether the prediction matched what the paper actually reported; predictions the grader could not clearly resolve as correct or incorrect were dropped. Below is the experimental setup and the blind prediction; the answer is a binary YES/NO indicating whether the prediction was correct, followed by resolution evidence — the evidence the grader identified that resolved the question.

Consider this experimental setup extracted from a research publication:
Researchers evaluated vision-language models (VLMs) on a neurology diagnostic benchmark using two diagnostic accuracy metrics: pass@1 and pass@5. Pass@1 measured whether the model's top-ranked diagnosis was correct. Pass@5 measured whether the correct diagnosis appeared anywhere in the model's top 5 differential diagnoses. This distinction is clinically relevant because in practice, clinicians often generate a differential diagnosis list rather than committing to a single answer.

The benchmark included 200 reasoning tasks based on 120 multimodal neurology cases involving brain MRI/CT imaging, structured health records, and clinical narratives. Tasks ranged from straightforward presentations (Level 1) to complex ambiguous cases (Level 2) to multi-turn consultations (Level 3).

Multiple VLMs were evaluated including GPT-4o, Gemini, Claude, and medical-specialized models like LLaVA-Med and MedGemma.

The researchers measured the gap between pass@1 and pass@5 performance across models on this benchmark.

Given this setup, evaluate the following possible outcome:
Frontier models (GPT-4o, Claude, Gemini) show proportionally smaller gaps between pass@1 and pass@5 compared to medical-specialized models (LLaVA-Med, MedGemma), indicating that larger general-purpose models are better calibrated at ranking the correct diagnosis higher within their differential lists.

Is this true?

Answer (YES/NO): NO